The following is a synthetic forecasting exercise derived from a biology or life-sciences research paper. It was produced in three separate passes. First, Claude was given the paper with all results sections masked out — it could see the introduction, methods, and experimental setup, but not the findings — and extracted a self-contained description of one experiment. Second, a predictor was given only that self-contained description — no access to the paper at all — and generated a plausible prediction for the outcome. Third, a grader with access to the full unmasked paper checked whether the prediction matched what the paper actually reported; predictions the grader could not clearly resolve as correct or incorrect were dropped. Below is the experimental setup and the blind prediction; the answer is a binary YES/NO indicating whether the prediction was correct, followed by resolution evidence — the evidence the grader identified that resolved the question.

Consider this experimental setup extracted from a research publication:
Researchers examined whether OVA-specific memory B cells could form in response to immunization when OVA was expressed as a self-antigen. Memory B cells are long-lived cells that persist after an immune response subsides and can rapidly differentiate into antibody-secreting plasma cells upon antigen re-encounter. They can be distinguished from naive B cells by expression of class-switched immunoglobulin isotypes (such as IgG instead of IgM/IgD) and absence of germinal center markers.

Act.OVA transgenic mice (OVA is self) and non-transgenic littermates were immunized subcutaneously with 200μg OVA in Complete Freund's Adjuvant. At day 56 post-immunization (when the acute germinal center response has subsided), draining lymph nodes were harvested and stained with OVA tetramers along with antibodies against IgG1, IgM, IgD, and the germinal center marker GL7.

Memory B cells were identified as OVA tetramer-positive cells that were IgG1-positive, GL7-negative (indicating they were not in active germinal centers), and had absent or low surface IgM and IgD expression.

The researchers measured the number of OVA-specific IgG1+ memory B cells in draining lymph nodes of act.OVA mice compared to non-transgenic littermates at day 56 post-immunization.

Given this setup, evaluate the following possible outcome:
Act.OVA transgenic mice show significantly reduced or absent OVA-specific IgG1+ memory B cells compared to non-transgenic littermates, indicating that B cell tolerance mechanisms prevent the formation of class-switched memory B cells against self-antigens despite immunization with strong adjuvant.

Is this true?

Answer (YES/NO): YES